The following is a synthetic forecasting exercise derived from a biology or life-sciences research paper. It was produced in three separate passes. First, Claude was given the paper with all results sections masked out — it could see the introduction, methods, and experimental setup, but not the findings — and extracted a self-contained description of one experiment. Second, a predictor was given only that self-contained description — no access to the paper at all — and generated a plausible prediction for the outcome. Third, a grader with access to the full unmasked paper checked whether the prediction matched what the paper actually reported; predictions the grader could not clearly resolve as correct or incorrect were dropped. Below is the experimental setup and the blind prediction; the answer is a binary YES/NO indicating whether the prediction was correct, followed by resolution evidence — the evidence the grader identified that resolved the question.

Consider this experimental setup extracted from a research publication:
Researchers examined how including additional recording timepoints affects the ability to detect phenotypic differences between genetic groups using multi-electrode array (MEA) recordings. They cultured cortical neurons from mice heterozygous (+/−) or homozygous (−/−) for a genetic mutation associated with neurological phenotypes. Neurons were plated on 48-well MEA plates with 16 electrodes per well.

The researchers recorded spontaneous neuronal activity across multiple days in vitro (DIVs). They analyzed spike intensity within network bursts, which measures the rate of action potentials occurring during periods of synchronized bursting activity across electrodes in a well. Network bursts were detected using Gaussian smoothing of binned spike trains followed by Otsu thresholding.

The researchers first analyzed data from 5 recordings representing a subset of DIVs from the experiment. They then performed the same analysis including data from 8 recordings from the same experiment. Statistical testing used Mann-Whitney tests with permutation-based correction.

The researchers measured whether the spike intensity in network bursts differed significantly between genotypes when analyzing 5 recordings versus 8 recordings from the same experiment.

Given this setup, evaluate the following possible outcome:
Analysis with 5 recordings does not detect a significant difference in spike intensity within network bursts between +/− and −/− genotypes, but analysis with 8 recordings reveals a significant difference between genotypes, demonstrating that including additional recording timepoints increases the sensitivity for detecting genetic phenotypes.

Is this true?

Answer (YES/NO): YES